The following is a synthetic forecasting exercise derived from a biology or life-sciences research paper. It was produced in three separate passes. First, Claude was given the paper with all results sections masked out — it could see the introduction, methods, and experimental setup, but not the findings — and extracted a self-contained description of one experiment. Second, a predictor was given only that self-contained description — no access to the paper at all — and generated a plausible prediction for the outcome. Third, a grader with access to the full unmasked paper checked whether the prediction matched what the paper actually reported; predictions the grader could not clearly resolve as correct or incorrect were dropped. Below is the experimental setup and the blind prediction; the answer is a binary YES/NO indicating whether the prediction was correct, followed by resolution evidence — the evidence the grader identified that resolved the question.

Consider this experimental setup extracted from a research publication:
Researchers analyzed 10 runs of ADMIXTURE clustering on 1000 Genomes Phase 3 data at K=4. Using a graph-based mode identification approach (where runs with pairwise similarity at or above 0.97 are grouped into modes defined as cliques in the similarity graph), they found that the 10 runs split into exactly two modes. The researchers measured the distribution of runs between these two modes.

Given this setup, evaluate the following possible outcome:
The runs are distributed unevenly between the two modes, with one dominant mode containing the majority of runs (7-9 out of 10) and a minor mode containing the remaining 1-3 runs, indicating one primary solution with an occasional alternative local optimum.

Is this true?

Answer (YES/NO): YES